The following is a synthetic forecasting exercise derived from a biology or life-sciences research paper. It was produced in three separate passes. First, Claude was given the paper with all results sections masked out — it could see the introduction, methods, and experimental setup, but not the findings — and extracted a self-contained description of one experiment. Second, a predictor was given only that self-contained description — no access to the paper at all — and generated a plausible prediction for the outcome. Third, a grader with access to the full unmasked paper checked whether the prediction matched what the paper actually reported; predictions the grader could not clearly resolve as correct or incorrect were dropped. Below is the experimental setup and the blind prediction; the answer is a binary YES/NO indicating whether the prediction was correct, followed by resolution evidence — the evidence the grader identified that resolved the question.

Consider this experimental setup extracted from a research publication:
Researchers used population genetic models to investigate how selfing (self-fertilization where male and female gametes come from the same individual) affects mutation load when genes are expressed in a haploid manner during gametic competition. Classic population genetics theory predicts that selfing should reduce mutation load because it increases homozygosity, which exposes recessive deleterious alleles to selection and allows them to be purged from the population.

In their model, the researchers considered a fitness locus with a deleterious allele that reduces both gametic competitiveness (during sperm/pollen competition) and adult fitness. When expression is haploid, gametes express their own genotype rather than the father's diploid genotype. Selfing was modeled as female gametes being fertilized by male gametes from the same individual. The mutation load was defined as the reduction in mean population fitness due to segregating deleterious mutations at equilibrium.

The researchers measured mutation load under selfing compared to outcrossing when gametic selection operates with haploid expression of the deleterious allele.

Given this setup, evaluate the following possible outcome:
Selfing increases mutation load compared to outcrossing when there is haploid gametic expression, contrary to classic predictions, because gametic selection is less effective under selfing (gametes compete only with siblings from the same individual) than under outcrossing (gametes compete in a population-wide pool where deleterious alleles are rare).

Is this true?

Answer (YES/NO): YES